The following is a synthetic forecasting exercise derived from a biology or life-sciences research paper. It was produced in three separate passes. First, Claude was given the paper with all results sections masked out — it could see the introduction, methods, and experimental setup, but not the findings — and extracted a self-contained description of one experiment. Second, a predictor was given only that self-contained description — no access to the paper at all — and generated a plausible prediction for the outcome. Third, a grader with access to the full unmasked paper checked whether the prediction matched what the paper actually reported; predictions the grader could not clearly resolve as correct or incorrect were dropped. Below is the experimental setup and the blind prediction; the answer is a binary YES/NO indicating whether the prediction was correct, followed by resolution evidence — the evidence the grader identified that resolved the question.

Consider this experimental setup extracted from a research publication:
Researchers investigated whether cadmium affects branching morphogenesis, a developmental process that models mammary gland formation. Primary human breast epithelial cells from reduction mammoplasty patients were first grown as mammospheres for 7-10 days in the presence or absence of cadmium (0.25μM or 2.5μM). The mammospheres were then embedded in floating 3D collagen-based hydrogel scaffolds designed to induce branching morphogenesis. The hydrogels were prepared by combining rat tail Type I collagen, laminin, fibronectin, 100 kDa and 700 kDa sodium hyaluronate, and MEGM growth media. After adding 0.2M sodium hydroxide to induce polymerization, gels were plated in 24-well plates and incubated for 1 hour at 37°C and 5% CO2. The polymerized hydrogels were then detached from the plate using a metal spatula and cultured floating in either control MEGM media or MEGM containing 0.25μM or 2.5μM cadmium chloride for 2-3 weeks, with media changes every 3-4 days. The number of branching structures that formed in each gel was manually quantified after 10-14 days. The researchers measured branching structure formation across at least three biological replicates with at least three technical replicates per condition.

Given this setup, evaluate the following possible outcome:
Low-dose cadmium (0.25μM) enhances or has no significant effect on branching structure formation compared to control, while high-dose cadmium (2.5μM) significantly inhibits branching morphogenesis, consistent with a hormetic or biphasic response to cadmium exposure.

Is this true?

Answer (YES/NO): NO